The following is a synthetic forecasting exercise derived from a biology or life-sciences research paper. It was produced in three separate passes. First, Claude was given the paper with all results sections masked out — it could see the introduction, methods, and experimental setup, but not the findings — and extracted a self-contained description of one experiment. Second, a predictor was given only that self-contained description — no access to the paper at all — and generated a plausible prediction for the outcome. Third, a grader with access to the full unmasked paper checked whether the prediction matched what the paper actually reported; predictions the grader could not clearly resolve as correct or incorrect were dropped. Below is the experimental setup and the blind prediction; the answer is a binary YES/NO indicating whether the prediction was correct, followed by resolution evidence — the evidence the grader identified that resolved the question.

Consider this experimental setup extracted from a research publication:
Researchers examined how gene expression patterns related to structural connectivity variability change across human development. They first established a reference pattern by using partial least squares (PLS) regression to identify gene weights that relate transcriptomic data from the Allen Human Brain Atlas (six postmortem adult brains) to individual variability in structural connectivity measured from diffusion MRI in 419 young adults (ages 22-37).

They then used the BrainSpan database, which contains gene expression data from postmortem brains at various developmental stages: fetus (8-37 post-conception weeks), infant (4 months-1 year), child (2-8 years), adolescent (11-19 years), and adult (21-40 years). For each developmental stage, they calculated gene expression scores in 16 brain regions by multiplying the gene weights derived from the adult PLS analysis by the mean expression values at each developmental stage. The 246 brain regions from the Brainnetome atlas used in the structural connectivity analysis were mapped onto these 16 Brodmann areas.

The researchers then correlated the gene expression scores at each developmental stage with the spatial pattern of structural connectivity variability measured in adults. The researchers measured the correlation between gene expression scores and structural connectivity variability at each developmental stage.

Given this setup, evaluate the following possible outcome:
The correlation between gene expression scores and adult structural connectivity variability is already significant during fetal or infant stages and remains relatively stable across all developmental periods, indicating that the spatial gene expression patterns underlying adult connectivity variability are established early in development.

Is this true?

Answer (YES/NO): NO